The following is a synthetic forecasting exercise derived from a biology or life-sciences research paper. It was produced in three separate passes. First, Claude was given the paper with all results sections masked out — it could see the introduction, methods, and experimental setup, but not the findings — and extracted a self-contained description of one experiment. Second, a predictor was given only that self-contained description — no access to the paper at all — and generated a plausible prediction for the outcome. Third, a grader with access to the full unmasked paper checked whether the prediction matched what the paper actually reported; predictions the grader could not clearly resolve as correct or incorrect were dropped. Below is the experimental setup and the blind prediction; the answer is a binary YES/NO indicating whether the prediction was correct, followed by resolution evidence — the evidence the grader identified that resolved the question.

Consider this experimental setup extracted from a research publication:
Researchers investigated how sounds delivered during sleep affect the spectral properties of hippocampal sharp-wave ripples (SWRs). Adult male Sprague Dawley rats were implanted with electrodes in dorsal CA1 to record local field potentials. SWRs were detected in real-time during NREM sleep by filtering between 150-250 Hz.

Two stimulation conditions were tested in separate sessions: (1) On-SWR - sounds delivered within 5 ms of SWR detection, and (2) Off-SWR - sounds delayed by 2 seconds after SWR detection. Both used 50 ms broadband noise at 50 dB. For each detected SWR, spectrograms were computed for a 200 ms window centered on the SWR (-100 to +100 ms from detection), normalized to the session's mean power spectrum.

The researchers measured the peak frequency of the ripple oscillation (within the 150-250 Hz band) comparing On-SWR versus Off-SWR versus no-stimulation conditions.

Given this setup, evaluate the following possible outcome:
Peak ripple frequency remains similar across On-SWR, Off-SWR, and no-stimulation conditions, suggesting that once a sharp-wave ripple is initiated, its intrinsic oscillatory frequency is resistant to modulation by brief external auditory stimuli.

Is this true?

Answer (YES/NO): YES